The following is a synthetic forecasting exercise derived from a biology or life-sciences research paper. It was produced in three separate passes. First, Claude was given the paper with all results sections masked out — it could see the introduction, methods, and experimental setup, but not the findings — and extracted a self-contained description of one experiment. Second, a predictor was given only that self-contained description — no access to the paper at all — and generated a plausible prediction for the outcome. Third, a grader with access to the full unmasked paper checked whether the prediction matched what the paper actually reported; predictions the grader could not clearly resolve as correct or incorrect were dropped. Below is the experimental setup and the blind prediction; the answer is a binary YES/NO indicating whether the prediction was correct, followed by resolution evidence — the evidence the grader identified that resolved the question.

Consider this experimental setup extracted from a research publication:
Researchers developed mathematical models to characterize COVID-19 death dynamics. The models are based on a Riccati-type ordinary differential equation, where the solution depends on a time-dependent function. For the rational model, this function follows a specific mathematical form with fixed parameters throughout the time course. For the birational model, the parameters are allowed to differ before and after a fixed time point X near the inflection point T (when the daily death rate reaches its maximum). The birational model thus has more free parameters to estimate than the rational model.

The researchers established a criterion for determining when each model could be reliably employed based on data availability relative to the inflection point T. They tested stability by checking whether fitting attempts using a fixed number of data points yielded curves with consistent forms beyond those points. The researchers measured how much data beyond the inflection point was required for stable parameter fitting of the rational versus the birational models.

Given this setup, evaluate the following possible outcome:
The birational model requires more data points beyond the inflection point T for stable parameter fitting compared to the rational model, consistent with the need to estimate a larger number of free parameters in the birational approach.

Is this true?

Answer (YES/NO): YES